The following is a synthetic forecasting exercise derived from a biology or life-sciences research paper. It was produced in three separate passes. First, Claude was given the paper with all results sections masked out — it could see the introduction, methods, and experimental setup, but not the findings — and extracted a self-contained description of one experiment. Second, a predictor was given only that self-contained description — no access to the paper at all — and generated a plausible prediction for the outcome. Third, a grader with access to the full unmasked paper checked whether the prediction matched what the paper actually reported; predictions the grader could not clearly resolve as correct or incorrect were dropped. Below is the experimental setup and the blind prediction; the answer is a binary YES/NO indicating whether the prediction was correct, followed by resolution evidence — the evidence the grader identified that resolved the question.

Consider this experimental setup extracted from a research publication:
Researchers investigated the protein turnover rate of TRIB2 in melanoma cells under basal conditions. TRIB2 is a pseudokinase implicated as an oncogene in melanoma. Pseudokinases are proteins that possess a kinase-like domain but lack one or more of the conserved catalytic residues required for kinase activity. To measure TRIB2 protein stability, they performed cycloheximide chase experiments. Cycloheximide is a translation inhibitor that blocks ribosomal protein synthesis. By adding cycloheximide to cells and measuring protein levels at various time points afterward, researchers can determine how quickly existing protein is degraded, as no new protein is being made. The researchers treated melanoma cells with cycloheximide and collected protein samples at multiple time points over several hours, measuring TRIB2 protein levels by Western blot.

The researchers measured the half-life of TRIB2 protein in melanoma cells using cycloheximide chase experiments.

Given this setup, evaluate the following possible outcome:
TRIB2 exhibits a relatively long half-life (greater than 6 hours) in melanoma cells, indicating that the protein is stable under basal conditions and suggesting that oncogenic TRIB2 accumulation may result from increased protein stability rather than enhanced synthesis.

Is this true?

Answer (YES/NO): NO